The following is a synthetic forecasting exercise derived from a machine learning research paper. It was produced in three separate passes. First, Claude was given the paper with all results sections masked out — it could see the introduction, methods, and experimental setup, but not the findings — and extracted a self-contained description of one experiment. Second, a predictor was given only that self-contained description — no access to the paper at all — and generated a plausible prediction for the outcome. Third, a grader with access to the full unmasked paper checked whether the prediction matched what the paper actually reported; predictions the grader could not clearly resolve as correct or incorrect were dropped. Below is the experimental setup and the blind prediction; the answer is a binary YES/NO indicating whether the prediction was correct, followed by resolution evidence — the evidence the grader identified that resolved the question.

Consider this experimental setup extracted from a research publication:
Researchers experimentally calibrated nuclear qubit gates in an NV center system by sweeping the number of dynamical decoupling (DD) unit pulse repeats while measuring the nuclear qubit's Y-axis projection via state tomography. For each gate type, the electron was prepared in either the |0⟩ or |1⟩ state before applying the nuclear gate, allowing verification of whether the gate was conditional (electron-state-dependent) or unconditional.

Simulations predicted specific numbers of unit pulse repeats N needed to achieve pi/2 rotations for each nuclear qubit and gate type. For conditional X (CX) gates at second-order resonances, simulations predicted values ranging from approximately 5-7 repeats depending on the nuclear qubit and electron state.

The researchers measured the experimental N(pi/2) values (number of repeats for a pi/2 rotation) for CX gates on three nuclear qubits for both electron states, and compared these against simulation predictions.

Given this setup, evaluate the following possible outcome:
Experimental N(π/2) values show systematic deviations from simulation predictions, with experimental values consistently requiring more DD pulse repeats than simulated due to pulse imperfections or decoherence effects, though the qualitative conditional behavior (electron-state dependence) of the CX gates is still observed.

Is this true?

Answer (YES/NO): NO